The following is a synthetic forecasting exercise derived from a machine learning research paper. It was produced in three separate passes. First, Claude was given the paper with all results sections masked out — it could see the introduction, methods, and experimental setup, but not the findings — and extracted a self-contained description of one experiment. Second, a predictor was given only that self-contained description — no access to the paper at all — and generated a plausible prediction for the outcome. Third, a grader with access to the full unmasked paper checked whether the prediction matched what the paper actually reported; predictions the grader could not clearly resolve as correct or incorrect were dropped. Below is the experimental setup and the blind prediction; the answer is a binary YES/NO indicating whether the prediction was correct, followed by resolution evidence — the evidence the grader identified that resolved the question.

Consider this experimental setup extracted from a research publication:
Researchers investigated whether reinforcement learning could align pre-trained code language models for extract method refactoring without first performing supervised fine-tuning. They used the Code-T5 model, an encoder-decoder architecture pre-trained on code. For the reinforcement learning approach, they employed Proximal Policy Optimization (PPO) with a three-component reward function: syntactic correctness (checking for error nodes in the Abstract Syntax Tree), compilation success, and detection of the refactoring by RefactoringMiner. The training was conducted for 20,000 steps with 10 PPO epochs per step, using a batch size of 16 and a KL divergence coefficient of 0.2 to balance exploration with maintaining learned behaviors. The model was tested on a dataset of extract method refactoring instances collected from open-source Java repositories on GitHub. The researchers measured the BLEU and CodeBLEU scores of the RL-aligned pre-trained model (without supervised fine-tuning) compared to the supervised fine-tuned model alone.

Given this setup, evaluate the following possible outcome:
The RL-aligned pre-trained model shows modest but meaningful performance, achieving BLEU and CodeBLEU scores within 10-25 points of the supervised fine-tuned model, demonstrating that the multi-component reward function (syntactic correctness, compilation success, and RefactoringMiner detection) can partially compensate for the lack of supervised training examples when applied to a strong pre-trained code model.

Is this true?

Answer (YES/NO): NO